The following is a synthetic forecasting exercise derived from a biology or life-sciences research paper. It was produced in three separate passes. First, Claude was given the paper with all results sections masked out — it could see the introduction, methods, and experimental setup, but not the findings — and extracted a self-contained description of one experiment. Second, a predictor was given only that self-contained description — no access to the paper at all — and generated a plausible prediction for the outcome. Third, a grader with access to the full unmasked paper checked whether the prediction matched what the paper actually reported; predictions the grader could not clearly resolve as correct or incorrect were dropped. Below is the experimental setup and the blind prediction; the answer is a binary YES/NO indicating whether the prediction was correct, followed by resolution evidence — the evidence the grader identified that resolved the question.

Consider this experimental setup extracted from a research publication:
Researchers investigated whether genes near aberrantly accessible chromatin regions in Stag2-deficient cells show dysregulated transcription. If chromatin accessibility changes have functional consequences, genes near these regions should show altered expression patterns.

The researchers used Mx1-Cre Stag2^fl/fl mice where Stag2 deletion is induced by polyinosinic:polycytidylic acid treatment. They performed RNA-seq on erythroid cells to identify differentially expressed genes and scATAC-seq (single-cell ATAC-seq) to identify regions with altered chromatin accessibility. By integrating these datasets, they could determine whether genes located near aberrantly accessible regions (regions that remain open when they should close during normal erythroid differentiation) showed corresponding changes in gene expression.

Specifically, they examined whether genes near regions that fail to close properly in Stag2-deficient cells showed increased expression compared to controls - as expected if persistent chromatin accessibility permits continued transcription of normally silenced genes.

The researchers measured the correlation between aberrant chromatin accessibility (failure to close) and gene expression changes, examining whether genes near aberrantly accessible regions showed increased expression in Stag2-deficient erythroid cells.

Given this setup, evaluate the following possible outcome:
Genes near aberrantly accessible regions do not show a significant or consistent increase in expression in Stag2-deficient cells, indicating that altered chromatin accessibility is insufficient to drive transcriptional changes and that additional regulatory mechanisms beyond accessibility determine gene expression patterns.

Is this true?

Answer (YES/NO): NO